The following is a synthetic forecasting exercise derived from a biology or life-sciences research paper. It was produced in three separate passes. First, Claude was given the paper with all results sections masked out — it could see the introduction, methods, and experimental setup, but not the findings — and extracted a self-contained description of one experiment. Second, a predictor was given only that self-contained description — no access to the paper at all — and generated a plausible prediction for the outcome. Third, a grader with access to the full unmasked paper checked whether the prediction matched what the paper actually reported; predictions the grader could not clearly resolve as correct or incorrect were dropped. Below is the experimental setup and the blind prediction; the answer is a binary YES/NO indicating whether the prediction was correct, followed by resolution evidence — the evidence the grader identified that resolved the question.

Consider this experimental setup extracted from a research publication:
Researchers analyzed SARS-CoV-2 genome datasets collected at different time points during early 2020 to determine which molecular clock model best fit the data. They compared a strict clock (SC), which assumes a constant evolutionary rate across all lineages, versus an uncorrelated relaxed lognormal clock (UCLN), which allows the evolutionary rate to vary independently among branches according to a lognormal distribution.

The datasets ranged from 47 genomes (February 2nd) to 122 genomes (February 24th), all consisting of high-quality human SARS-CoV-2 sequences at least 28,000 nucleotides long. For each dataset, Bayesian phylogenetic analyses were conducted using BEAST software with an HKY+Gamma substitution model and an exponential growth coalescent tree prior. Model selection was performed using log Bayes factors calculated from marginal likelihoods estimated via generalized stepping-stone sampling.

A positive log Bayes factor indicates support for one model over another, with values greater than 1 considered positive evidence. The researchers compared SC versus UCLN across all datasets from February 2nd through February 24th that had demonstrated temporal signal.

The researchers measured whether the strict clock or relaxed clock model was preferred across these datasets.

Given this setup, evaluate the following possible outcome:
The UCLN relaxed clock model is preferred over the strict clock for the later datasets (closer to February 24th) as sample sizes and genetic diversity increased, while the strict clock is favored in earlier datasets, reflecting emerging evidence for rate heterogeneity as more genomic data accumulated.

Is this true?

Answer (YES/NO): NO